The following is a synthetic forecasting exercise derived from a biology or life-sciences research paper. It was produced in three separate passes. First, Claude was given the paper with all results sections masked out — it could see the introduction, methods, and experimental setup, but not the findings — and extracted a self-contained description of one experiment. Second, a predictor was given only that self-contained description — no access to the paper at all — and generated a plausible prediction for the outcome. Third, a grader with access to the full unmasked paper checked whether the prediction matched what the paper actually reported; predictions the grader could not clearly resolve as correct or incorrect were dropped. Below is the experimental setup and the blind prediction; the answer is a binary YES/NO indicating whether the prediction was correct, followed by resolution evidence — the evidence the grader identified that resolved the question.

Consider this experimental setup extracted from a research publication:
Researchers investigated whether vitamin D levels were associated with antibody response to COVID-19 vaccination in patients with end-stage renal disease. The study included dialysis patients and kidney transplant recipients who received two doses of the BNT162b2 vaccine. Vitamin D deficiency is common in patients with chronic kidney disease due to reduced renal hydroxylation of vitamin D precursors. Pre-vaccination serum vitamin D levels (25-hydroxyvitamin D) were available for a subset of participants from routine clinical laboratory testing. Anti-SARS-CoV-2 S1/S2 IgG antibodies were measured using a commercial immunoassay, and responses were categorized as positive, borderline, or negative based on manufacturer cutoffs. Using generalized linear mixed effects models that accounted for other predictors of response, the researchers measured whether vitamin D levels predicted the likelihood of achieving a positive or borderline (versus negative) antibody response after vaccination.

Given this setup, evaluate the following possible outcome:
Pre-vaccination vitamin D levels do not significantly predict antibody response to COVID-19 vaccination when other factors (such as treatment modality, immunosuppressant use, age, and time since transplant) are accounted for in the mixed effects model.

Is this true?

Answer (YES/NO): NO